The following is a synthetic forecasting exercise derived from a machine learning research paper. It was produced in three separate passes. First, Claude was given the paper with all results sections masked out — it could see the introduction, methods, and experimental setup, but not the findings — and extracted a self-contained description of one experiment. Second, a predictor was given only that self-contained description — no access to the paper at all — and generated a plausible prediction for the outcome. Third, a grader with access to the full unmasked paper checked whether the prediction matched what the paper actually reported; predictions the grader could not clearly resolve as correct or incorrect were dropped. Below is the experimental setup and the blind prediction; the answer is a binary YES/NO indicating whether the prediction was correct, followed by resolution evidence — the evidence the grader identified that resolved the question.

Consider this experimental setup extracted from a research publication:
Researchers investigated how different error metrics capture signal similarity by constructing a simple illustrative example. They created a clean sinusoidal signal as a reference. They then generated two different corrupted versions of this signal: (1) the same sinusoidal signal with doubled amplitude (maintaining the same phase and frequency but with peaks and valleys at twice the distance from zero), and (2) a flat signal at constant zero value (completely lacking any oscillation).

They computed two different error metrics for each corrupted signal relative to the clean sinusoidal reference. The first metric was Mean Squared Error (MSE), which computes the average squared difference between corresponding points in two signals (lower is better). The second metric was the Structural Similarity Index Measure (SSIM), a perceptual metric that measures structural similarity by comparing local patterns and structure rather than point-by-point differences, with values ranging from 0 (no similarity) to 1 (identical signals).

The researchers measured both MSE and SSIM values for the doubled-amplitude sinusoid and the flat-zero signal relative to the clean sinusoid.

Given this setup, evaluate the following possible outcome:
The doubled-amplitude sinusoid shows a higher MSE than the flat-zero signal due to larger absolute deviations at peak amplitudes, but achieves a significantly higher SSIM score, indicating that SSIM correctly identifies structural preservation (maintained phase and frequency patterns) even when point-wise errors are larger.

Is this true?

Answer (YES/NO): NO